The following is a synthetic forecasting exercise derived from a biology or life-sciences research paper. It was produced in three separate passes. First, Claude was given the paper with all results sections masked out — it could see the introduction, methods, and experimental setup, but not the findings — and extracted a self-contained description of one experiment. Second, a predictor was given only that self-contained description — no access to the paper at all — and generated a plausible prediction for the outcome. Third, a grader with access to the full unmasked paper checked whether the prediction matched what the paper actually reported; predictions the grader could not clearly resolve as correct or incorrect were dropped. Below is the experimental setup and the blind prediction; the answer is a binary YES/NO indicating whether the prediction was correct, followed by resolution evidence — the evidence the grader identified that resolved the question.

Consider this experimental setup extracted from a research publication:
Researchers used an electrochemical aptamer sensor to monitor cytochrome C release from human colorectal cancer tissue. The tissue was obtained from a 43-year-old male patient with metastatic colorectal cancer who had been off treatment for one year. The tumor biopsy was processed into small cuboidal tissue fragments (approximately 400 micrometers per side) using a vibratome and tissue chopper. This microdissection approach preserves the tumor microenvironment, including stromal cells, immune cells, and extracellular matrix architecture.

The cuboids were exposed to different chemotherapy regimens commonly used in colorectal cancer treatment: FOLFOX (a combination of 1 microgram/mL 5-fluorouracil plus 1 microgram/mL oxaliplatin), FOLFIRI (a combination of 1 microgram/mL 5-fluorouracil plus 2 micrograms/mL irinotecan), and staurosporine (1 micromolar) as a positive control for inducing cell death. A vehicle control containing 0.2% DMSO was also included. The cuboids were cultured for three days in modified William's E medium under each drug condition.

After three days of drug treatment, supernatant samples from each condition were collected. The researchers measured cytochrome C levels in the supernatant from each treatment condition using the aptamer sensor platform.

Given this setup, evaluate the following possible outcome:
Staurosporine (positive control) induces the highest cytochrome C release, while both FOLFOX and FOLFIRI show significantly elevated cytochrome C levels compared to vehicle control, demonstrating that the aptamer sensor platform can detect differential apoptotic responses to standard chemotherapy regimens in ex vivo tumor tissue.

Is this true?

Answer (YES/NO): NO